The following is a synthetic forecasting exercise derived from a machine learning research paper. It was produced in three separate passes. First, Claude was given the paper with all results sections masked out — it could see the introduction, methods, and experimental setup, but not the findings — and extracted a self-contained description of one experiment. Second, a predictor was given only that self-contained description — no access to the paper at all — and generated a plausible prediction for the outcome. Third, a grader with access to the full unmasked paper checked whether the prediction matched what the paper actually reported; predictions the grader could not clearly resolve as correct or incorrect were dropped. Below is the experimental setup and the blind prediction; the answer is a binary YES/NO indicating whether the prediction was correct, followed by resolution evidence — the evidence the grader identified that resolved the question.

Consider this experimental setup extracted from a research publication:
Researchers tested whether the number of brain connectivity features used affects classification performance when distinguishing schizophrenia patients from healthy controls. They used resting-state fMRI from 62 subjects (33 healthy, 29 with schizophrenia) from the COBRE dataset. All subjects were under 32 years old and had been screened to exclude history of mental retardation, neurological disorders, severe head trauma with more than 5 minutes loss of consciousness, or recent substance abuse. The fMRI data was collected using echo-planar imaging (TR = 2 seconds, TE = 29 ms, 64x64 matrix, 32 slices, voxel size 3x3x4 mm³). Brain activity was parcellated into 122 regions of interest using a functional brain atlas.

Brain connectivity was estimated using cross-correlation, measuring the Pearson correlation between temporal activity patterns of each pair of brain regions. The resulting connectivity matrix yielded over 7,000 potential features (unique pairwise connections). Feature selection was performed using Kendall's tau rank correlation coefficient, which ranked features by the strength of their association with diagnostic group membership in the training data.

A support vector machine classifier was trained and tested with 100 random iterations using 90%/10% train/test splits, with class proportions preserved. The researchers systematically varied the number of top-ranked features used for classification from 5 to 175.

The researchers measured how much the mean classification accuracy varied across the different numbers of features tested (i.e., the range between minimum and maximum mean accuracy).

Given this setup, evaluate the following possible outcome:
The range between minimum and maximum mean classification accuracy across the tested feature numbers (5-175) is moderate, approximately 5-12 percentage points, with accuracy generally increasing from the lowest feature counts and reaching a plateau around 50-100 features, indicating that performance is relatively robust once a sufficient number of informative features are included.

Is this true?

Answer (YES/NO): NO